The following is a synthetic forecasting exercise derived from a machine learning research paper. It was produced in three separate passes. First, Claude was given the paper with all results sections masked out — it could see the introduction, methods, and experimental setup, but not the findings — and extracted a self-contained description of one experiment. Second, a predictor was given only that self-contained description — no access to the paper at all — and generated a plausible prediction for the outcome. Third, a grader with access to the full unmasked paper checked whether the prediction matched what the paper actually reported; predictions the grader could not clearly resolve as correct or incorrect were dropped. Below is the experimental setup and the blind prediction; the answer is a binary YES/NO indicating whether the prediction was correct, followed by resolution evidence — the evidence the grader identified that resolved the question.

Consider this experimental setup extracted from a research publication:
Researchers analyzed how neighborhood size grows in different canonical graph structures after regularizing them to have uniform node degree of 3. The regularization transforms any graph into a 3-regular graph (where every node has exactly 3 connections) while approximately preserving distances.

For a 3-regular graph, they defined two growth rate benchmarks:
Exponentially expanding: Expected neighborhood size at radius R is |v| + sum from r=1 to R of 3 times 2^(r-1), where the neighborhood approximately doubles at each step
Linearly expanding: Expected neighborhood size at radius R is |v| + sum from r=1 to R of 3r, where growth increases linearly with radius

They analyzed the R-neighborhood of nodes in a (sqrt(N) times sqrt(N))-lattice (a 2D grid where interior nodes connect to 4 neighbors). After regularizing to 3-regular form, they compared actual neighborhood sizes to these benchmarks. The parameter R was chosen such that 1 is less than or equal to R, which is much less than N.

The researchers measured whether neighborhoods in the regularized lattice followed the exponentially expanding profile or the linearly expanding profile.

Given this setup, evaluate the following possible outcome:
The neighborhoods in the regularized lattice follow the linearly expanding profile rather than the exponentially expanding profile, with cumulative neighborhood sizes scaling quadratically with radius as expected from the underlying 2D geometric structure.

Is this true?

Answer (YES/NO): YES